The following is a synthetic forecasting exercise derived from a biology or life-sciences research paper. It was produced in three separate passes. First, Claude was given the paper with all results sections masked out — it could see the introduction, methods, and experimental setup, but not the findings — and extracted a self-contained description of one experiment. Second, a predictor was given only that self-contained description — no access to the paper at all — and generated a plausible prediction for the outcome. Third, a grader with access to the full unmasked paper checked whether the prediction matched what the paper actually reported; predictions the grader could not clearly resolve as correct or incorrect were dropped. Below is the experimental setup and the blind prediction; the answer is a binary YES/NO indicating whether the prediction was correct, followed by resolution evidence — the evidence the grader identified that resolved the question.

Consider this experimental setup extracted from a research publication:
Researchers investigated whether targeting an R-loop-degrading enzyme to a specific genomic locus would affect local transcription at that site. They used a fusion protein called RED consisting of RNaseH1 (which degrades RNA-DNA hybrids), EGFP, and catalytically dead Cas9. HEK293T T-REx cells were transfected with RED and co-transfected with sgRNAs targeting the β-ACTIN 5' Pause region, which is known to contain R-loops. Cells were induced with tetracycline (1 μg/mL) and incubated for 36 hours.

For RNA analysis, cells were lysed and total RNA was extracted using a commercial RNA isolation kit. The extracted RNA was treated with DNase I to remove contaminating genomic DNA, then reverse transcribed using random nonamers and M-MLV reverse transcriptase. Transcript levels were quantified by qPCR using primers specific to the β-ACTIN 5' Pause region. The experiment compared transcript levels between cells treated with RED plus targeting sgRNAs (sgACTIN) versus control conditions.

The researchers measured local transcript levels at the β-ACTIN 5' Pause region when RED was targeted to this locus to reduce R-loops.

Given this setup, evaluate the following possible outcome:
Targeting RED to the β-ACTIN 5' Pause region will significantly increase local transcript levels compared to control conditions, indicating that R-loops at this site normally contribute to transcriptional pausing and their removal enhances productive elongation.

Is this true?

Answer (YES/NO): NO